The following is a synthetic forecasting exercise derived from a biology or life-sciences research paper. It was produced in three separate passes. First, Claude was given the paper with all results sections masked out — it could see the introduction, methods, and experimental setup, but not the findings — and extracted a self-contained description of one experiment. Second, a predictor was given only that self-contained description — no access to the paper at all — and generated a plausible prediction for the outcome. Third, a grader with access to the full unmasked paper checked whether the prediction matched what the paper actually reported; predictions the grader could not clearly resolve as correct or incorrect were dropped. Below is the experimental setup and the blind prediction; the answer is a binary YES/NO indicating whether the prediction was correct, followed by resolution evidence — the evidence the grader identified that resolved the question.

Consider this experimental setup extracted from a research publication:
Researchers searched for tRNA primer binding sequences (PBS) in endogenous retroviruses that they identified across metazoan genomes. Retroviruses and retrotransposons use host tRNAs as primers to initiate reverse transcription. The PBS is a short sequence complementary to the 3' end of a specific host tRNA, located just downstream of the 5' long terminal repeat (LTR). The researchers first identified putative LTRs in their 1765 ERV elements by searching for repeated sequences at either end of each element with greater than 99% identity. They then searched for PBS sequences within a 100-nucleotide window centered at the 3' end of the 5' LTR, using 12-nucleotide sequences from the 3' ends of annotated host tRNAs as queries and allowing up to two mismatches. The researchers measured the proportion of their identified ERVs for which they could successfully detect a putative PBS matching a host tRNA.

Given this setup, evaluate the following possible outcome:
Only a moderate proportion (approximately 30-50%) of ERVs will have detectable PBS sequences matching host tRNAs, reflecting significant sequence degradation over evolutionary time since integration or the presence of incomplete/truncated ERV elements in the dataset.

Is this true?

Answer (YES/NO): NO